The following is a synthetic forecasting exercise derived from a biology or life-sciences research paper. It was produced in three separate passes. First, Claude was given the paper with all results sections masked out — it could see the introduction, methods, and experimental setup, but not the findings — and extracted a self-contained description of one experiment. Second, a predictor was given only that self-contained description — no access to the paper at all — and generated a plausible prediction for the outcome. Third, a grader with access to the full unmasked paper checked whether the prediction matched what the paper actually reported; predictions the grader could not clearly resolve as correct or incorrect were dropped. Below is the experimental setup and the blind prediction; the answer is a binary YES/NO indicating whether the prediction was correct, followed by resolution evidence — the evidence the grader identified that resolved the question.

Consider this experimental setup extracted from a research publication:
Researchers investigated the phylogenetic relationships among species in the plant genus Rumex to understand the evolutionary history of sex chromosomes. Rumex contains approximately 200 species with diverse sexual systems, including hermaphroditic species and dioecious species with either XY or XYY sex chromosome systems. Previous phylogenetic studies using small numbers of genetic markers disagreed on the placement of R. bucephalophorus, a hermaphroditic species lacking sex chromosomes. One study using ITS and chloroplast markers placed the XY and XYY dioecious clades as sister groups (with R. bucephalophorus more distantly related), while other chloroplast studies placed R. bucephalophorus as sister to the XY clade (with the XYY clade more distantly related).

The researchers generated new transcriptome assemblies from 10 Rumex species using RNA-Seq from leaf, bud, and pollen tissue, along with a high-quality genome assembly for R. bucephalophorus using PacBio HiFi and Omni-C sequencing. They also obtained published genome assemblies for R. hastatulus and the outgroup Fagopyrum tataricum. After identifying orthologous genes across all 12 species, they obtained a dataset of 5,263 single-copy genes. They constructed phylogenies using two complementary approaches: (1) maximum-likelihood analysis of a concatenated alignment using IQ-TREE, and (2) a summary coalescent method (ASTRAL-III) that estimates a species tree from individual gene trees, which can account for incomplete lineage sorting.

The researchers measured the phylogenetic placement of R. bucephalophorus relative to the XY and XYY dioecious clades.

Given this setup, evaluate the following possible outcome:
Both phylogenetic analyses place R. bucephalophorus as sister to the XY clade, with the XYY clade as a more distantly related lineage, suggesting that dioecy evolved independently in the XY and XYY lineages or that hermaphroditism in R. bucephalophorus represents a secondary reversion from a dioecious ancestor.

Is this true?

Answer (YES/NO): YES